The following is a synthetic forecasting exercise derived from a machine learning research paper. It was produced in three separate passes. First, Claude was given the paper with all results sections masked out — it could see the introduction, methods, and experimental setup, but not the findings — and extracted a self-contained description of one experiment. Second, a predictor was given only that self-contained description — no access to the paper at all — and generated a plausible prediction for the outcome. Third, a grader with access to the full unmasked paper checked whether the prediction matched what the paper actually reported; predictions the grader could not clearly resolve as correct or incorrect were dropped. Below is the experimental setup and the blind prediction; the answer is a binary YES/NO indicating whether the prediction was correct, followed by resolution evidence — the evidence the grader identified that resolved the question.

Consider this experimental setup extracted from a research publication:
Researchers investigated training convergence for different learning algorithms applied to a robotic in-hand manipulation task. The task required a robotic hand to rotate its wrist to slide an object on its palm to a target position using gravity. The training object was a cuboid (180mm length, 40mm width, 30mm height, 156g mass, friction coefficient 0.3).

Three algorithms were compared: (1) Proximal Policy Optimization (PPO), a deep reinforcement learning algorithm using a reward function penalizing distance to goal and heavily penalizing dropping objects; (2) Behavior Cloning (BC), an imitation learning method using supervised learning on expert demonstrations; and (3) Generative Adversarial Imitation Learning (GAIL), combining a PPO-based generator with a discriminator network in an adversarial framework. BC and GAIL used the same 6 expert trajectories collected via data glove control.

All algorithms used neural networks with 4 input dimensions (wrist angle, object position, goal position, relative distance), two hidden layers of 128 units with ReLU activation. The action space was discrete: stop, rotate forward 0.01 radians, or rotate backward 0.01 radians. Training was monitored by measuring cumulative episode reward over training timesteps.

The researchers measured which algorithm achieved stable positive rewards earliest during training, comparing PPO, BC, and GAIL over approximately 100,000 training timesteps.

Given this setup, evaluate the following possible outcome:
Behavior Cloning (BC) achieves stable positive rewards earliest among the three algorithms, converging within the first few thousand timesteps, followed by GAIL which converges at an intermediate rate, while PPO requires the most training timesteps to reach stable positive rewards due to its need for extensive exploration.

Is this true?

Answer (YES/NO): NO